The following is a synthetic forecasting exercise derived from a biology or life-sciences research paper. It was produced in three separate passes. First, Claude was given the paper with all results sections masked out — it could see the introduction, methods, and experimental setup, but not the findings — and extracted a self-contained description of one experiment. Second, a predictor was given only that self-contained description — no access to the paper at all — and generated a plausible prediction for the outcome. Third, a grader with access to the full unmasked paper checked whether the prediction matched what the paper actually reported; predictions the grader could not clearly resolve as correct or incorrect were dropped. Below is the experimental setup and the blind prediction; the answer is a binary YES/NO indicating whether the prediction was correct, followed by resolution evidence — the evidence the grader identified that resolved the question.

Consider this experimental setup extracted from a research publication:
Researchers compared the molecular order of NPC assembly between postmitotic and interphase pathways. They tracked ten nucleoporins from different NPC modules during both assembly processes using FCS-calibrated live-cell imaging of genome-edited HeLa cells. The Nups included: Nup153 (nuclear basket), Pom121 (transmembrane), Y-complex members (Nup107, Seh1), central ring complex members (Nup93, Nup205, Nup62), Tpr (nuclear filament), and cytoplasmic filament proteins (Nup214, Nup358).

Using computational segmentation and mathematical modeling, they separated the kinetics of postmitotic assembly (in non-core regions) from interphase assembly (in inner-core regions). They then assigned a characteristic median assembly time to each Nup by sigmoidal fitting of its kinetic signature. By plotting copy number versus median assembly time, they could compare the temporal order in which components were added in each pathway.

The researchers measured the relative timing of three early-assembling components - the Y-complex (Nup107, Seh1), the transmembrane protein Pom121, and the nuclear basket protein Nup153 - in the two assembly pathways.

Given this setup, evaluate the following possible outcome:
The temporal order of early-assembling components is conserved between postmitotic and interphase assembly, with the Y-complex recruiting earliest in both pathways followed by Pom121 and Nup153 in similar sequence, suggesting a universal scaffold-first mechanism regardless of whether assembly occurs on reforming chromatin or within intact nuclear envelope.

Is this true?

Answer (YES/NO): NO